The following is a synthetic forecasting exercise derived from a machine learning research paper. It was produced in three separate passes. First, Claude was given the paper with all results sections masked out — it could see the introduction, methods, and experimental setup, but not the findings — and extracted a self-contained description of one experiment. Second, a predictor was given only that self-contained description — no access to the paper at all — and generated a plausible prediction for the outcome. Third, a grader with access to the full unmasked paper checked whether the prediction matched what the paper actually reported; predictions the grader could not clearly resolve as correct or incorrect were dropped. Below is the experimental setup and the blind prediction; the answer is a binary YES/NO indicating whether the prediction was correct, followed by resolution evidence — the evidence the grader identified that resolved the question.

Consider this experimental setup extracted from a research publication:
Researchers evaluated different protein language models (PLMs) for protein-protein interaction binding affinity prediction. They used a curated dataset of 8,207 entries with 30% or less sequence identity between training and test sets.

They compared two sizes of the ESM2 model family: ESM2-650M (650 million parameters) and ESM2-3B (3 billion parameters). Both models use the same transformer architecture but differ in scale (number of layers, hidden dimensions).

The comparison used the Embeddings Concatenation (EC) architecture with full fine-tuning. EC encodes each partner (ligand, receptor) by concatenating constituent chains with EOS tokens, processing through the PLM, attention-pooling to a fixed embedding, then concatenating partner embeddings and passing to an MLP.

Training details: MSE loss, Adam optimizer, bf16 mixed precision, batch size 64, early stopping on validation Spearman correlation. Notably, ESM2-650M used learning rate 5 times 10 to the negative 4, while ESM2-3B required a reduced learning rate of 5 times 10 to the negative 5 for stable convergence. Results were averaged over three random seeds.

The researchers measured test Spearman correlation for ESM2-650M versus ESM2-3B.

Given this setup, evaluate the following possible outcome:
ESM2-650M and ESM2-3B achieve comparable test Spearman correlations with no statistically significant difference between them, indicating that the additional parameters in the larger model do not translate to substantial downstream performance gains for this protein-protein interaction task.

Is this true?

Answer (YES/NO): YES